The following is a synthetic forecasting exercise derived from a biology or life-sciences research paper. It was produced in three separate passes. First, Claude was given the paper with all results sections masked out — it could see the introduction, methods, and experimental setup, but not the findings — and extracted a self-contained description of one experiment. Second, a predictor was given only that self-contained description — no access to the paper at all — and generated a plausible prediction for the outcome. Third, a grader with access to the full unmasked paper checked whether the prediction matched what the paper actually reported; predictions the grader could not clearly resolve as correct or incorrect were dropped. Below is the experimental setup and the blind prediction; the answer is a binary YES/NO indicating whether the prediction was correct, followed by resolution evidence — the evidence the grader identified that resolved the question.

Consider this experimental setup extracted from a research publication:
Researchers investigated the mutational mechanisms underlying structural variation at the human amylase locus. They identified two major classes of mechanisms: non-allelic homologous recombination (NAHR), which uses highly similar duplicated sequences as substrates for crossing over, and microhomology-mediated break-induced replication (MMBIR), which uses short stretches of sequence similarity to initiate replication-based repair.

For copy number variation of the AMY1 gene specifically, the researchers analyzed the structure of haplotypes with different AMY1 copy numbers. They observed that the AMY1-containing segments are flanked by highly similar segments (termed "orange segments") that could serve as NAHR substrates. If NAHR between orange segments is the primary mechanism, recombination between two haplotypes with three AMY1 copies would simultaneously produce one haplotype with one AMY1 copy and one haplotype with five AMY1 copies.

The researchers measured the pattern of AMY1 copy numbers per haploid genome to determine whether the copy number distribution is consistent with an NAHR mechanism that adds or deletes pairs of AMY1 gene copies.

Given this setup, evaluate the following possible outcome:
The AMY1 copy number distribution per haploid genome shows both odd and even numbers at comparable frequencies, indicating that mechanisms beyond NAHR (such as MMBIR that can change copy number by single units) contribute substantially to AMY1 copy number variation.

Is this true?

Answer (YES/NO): NO